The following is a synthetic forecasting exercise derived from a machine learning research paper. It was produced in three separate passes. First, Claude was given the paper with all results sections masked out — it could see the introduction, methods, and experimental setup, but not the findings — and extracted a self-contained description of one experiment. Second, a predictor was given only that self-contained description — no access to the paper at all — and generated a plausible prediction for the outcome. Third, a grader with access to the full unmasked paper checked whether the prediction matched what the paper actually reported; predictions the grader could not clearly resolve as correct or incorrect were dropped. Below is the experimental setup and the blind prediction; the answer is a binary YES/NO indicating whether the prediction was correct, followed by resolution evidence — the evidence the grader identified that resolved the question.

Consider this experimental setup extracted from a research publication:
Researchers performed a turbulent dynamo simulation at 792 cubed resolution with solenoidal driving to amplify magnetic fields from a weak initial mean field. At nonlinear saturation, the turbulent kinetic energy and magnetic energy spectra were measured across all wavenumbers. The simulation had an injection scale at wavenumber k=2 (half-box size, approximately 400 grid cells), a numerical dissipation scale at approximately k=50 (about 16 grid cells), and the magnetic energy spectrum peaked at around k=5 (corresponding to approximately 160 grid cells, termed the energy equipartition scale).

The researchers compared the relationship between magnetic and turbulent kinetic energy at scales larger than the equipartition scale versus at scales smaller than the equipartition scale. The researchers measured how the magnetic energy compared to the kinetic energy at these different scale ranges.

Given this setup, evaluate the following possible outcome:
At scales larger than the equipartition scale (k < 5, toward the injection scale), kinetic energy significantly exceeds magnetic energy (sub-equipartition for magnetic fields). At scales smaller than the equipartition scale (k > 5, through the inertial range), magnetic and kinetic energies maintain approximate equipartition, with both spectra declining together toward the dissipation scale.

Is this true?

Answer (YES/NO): YES